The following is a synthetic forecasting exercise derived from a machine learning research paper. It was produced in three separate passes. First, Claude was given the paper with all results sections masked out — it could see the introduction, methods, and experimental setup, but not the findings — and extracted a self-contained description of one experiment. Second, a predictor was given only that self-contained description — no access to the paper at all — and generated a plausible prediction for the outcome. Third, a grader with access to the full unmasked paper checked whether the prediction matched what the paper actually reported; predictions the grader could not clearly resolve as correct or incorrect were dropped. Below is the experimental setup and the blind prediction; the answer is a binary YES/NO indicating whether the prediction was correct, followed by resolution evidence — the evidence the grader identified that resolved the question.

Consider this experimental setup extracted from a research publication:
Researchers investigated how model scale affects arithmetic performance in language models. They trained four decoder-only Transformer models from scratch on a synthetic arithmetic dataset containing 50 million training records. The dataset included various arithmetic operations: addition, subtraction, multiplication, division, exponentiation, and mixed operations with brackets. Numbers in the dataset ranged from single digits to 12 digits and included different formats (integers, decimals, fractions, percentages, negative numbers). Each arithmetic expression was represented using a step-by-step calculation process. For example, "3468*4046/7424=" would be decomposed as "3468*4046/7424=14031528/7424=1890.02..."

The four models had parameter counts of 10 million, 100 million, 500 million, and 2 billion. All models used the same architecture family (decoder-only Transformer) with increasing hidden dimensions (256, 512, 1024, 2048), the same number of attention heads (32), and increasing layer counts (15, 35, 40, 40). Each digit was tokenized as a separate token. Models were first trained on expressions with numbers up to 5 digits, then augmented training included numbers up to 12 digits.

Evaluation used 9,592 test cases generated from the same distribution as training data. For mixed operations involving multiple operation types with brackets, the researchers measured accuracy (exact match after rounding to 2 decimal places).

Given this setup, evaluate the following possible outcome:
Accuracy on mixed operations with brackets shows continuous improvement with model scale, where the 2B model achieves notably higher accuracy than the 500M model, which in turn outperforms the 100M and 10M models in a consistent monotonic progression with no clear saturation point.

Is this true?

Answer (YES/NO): NO